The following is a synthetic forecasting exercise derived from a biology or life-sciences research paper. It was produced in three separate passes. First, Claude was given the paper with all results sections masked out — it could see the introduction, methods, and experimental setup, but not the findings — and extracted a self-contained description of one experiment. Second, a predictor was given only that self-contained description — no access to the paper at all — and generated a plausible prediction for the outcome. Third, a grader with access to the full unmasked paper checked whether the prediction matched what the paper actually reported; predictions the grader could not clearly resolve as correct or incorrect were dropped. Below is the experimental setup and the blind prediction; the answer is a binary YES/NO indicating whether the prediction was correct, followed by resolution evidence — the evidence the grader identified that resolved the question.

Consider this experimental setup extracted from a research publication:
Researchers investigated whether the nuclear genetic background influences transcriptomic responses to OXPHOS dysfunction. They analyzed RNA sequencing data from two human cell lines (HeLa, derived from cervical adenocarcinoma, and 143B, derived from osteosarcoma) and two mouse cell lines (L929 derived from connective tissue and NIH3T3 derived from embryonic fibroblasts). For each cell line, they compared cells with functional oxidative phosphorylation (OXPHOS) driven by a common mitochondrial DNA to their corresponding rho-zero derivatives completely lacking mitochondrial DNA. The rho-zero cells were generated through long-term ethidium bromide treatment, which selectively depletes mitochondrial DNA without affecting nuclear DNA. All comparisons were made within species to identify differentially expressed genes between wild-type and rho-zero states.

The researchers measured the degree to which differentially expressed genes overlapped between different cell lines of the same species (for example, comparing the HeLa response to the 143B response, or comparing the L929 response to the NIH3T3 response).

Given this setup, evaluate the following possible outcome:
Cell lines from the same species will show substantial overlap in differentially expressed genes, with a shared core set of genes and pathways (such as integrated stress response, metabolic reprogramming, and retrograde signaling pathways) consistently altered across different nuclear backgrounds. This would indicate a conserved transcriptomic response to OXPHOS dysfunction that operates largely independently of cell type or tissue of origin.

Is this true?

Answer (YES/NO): NO